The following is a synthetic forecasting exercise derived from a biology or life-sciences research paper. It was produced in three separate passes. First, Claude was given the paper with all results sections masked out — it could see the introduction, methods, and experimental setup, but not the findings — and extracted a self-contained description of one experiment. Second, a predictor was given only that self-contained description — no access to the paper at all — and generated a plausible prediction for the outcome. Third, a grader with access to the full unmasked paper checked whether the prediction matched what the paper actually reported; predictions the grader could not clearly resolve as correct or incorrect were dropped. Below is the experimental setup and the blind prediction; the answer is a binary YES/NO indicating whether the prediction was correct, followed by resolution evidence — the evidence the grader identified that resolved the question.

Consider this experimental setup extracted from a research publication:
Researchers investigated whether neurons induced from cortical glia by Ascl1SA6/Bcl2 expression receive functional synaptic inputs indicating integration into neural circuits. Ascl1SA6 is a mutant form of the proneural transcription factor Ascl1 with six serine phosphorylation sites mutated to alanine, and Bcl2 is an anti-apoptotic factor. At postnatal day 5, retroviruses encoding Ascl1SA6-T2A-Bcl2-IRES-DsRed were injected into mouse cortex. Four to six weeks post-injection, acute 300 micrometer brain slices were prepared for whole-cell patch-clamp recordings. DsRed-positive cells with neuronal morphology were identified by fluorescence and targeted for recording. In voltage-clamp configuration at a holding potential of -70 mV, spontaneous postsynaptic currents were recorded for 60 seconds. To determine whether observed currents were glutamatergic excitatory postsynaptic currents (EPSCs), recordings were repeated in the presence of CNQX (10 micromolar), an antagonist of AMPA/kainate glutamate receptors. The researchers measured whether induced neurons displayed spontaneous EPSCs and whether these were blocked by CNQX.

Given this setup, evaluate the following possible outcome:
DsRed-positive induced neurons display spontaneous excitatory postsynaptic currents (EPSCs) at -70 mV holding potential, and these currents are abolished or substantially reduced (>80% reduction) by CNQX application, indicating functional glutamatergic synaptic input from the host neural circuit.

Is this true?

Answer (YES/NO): YES